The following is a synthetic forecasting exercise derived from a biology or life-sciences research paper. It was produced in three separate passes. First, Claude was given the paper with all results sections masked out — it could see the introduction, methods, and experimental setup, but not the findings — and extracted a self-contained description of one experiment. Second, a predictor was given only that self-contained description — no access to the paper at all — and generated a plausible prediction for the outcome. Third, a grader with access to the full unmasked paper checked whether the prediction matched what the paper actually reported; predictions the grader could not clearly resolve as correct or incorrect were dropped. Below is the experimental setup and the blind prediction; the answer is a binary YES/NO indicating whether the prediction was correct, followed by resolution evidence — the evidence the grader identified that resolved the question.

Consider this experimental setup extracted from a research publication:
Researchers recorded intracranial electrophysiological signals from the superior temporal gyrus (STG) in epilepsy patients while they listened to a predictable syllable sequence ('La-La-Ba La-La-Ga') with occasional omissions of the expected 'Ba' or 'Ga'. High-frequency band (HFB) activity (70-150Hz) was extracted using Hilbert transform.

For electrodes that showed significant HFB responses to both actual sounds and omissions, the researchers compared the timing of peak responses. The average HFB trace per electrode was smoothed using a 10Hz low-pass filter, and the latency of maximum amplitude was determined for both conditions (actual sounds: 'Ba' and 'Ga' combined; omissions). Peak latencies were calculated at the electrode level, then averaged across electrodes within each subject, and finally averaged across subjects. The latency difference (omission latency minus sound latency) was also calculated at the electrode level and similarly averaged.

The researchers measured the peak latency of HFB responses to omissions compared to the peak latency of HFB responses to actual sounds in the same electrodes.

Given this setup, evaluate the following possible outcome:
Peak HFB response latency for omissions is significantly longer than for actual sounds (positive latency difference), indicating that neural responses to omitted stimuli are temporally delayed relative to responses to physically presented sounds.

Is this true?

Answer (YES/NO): YES